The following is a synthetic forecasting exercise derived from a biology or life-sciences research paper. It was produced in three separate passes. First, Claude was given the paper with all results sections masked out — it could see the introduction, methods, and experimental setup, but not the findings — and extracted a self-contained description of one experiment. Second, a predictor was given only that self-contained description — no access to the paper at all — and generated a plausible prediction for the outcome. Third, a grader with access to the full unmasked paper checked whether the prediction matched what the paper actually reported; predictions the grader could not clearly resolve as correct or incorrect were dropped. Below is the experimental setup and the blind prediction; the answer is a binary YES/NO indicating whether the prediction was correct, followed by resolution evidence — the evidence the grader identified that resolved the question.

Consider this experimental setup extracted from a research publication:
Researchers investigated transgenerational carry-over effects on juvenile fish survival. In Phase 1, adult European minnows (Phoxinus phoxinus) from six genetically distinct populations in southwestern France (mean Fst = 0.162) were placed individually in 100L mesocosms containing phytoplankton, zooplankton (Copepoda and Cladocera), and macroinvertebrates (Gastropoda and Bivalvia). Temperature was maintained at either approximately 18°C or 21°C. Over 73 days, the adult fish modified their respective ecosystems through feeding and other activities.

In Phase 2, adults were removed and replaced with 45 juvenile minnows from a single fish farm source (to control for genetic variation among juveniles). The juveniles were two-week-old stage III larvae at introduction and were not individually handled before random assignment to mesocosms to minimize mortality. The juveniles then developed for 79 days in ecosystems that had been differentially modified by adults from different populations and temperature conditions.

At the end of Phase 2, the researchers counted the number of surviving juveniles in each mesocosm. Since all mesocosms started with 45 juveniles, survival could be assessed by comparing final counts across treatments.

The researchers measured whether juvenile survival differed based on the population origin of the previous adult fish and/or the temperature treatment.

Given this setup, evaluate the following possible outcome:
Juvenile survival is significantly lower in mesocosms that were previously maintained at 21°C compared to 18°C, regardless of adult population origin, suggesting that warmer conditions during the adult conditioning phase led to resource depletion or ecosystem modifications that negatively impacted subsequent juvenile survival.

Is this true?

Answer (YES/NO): YES